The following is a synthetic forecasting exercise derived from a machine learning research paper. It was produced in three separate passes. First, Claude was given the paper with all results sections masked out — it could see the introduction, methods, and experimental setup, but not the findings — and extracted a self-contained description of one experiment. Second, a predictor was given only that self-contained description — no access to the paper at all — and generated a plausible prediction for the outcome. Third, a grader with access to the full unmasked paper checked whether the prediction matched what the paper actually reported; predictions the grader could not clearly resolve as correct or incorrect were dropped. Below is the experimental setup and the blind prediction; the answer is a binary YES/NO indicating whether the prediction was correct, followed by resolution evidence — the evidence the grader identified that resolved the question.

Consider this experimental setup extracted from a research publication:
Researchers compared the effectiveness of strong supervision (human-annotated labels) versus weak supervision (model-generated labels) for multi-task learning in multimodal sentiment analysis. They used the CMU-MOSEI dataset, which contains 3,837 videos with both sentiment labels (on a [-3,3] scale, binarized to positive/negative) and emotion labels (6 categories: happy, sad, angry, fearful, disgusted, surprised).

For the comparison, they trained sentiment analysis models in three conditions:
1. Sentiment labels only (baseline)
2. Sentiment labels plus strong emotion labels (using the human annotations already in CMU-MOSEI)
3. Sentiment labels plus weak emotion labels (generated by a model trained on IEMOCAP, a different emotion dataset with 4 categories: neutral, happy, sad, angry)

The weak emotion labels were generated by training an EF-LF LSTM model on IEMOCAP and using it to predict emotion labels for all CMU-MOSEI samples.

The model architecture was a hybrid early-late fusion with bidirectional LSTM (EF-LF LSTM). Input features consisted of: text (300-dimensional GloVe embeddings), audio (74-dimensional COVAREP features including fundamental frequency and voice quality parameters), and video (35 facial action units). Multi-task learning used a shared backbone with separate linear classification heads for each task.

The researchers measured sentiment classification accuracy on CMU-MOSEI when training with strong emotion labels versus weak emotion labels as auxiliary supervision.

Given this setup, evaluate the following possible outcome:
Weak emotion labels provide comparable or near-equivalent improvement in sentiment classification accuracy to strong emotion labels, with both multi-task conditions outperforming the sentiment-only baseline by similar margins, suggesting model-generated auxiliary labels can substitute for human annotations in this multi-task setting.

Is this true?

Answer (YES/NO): YES